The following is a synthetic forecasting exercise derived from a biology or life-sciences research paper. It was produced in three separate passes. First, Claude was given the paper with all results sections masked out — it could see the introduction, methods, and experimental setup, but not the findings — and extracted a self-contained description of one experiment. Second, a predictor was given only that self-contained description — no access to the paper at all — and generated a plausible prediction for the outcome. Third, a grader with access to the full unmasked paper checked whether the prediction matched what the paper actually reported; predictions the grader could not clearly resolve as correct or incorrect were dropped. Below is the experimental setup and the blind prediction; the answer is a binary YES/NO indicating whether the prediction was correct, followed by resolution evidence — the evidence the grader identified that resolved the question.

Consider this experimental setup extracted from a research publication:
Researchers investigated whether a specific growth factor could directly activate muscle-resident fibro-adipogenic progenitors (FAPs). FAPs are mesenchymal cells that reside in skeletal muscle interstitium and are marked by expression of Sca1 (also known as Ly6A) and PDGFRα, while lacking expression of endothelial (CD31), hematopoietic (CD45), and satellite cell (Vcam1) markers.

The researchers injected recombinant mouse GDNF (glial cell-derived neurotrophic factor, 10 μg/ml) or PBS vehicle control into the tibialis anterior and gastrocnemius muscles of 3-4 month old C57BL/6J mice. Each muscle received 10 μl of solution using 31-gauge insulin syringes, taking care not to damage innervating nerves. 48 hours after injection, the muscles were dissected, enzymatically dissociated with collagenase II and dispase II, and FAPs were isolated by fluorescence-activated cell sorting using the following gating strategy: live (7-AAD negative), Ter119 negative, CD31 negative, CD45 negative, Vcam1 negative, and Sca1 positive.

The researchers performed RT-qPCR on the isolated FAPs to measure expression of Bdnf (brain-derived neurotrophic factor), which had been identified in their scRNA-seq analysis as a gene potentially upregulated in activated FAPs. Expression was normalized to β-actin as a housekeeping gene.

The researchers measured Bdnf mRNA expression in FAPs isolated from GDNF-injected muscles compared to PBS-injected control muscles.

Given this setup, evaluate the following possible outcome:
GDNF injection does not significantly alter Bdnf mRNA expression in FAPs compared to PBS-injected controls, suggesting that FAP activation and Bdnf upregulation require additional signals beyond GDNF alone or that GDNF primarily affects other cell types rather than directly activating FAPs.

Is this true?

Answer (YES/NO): NO